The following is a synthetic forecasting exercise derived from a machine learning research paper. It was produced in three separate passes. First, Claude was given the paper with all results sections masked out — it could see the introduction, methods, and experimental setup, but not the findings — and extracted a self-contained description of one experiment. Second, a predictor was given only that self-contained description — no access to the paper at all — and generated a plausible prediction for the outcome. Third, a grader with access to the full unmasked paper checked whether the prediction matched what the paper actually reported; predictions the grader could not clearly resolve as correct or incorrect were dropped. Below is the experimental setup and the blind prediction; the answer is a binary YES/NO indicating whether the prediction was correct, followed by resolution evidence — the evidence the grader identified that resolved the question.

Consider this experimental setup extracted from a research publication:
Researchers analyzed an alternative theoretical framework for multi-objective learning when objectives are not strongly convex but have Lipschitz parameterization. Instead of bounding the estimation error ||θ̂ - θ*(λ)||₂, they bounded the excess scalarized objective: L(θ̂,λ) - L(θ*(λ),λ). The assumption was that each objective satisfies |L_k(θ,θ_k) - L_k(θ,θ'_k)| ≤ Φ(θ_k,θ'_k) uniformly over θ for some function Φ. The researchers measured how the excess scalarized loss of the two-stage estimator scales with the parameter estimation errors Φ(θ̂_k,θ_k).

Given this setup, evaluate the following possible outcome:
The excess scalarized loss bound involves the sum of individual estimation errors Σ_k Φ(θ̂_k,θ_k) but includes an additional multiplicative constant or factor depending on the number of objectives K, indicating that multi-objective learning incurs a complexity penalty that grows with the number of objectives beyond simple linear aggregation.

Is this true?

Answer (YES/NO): NO